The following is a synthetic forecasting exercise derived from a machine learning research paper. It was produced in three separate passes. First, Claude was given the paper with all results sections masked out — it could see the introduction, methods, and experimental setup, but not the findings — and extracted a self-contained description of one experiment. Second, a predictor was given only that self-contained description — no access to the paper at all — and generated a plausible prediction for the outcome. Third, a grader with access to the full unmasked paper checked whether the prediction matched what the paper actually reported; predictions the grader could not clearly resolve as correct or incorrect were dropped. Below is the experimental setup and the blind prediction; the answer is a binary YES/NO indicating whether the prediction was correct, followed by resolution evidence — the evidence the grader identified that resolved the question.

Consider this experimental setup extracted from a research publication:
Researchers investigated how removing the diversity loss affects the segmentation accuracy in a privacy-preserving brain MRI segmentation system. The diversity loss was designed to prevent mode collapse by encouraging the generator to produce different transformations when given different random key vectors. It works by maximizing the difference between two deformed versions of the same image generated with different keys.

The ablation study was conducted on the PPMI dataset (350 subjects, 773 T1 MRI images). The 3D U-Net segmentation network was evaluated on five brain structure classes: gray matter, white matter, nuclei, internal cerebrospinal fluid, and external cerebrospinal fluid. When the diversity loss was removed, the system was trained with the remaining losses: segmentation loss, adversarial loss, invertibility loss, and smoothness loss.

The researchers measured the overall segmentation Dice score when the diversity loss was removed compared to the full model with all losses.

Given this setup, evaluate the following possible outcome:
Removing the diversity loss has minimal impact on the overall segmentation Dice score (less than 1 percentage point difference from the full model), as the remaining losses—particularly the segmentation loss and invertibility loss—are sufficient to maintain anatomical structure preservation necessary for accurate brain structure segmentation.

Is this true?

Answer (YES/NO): NO